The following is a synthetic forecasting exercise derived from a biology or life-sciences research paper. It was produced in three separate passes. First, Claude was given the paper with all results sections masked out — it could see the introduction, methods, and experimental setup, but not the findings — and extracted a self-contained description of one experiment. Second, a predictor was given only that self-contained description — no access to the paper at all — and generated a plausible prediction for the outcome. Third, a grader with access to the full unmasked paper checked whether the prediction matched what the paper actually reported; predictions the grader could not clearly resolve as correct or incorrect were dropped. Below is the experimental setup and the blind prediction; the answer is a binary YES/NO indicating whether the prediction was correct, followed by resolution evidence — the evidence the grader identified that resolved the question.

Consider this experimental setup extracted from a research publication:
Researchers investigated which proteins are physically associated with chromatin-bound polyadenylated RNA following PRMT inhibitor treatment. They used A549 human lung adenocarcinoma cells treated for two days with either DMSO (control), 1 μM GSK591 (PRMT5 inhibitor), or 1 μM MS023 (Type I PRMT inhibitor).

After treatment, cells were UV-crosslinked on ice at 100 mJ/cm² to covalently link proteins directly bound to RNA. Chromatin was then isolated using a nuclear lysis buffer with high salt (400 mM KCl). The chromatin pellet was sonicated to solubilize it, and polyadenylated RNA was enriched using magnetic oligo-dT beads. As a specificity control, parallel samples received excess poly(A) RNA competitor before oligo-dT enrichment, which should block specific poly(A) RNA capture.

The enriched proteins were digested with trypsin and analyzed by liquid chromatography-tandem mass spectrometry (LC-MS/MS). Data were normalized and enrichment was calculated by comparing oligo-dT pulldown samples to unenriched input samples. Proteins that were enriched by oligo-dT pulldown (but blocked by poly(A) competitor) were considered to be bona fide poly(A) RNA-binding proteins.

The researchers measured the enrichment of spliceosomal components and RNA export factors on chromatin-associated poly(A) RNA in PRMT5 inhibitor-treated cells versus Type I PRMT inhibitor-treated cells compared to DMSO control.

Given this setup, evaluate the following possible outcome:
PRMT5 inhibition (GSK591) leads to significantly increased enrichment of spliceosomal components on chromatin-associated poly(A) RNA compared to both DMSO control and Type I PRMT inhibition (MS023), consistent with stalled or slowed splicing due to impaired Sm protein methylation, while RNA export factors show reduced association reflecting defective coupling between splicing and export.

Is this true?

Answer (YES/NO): NO